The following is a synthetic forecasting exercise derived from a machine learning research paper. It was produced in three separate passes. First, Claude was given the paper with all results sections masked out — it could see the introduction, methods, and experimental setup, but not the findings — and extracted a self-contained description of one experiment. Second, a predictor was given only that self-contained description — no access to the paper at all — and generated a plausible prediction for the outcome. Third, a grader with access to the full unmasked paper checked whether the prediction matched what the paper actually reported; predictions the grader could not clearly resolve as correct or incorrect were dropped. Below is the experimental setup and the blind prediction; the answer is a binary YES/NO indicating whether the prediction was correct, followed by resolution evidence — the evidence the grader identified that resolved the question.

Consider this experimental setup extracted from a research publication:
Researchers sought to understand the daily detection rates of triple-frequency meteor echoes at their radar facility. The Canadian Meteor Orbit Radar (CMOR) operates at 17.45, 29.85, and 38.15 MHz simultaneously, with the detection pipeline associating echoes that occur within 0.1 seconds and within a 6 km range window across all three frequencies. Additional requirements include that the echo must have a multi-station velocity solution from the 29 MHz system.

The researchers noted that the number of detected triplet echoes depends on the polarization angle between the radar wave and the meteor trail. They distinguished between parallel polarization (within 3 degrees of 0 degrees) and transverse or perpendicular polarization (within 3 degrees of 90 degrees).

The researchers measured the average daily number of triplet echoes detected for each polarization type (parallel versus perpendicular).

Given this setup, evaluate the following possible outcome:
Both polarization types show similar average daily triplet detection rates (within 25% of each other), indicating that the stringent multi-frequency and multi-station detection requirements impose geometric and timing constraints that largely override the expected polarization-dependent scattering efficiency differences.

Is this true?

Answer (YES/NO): NO